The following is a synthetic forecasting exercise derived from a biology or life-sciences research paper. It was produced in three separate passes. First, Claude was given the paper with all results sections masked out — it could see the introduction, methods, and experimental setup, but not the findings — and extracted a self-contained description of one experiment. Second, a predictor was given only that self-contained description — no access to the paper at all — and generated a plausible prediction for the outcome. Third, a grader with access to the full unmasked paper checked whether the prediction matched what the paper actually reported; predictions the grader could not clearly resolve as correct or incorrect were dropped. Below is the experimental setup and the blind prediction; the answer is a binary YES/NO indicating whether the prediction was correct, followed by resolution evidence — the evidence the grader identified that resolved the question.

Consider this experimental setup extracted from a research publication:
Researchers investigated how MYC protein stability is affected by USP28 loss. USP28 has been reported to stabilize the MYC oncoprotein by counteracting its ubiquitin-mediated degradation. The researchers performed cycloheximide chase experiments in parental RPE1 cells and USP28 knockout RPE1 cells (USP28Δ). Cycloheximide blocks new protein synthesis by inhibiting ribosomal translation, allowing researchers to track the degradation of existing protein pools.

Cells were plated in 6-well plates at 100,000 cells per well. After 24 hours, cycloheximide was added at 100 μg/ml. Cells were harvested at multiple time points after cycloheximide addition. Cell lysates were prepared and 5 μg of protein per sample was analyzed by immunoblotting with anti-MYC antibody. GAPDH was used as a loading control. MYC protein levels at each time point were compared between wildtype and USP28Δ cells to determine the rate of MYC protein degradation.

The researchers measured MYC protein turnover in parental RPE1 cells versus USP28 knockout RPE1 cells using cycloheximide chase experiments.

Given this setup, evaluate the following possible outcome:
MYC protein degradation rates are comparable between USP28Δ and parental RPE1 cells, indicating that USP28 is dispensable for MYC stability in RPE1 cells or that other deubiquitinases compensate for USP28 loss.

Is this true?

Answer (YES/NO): YES